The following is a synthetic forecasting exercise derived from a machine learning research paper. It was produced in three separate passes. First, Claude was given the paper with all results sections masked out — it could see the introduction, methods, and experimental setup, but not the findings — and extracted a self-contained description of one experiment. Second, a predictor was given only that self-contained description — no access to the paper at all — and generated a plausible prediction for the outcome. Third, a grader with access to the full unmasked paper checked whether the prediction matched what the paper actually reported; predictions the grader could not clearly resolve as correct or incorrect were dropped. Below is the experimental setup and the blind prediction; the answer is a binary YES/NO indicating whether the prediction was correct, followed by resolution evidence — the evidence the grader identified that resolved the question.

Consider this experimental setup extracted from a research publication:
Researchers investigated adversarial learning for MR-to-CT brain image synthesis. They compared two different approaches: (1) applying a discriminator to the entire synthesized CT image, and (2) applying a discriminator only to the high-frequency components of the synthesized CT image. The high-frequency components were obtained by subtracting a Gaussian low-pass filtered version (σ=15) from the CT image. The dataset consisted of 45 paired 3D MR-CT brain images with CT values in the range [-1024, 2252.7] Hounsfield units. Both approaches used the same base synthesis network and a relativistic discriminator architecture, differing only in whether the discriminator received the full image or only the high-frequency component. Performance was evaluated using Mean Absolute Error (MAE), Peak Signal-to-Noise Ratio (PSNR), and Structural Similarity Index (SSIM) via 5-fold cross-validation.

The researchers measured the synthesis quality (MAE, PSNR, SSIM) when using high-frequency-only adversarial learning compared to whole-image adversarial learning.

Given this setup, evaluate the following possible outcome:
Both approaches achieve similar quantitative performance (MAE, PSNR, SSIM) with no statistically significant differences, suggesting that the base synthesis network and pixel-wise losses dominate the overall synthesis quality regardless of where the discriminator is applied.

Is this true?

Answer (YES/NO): NO